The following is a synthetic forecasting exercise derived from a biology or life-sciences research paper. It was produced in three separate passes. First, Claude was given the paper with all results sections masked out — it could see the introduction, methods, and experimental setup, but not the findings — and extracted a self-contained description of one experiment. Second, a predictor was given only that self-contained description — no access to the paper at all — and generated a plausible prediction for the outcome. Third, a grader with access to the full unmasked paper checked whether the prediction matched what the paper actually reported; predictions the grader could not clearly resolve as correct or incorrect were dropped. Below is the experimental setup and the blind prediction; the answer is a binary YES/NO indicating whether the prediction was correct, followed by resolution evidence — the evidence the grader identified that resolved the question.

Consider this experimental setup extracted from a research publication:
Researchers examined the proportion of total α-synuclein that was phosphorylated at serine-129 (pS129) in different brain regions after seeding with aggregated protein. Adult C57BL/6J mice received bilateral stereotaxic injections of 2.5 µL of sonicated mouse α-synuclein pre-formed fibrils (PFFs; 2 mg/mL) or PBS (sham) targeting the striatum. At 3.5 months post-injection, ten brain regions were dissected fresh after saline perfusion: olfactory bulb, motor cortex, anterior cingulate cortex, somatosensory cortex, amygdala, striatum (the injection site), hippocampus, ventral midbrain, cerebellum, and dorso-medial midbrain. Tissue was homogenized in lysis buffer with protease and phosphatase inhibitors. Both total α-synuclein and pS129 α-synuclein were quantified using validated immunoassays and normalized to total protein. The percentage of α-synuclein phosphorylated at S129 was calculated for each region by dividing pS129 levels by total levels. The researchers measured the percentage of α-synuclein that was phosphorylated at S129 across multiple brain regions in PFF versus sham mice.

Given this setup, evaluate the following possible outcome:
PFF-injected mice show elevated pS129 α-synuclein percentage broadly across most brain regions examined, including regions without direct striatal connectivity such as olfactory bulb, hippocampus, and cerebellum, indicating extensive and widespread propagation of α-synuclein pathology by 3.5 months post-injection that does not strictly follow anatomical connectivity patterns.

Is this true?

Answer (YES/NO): NO